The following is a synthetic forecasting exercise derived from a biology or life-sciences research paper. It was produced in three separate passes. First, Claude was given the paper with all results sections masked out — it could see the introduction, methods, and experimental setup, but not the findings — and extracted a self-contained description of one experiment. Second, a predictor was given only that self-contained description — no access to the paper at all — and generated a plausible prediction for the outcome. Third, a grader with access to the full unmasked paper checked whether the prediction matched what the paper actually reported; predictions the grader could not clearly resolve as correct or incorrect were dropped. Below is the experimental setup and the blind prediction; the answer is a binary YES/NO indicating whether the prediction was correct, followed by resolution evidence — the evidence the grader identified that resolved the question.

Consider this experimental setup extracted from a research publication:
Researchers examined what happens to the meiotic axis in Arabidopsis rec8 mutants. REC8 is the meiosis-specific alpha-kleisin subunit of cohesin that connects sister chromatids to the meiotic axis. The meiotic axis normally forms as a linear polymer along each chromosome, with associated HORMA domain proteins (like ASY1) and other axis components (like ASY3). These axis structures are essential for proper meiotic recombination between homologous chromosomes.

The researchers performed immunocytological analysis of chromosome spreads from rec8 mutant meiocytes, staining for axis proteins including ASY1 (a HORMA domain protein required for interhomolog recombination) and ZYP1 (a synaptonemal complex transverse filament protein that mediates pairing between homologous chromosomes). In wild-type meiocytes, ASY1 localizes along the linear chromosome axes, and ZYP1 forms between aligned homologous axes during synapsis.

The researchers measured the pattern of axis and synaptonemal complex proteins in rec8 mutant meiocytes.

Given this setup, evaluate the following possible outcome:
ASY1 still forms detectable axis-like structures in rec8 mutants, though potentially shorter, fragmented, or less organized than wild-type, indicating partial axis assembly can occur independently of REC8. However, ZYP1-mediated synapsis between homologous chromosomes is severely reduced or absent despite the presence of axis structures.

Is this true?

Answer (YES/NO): YES